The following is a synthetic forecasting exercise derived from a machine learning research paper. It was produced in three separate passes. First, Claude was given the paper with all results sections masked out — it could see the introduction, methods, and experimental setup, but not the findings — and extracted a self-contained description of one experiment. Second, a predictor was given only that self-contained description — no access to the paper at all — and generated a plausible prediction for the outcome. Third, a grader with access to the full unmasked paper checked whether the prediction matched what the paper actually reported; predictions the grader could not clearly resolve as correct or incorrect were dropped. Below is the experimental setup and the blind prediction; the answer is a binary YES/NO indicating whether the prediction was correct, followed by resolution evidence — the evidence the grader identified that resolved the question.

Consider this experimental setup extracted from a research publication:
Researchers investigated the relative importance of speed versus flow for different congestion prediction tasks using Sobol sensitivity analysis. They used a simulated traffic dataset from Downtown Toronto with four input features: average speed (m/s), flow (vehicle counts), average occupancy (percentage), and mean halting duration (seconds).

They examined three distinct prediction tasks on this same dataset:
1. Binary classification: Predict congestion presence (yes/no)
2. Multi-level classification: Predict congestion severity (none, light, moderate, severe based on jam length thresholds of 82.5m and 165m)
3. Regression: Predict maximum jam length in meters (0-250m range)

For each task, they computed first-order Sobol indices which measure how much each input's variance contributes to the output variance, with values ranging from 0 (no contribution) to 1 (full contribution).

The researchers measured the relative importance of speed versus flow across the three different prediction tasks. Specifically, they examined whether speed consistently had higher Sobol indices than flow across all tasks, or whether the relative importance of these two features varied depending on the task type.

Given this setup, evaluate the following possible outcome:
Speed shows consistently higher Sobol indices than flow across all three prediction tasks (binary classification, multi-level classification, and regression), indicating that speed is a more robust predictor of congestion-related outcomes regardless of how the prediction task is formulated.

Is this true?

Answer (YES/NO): NO